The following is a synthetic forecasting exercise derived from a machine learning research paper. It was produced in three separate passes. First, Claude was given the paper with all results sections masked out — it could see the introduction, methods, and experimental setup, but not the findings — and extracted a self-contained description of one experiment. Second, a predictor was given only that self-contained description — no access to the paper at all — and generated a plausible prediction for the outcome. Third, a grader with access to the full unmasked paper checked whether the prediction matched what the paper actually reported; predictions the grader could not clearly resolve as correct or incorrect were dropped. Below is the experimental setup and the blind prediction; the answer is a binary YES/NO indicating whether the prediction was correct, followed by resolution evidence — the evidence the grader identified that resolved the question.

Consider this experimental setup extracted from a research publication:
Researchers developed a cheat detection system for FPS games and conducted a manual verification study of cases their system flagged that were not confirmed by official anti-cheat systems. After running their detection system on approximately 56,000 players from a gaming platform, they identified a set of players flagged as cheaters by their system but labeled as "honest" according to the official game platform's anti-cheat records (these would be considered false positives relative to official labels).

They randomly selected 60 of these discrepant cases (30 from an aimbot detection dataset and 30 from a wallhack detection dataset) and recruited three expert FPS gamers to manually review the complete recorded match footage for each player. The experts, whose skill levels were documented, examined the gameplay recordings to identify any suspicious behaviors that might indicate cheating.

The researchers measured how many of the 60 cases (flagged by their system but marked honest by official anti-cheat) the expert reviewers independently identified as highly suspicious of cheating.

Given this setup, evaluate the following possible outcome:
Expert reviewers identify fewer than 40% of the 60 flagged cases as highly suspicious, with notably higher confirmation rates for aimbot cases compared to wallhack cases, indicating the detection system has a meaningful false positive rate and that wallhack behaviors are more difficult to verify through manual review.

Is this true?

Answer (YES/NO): NO